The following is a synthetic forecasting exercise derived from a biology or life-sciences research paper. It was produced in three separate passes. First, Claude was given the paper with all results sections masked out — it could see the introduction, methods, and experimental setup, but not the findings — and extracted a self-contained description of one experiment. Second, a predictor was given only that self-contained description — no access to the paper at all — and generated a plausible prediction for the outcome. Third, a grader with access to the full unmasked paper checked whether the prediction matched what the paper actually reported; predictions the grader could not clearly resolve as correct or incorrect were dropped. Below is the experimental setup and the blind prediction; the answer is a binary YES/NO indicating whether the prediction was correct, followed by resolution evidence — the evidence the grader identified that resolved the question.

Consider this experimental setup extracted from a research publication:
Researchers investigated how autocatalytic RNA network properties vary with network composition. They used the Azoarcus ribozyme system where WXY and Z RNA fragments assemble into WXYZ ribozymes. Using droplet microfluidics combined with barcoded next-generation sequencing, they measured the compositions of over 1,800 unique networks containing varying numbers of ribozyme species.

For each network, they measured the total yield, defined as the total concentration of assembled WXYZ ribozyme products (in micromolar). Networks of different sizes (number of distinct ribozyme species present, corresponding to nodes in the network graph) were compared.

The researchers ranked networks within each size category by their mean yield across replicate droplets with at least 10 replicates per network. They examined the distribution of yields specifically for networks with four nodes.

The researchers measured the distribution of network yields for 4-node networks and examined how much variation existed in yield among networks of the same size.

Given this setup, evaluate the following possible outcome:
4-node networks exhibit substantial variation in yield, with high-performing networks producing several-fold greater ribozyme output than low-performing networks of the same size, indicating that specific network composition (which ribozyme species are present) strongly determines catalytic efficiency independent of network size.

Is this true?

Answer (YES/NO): YES